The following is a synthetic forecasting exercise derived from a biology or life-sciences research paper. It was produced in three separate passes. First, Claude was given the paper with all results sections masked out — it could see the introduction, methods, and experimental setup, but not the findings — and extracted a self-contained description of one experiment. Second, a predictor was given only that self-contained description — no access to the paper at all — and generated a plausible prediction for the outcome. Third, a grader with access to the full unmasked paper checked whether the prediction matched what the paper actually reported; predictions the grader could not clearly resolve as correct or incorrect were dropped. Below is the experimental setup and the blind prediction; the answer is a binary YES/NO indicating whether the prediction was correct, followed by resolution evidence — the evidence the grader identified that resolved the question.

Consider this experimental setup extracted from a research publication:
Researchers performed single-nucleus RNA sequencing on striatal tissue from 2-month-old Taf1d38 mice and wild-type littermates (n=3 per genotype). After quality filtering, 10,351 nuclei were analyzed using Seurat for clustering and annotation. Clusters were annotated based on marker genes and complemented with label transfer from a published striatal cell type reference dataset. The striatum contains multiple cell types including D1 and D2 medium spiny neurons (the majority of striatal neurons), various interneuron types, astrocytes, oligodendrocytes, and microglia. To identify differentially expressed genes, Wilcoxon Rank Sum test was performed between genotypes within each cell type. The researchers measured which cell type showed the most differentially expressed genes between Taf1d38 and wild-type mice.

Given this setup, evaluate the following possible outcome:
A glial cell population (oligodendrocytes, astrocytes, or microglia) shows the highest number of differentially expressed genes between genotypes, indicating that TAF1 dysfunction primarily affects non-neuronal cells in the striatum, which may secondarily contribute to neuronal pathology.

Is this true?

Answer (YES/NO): YES